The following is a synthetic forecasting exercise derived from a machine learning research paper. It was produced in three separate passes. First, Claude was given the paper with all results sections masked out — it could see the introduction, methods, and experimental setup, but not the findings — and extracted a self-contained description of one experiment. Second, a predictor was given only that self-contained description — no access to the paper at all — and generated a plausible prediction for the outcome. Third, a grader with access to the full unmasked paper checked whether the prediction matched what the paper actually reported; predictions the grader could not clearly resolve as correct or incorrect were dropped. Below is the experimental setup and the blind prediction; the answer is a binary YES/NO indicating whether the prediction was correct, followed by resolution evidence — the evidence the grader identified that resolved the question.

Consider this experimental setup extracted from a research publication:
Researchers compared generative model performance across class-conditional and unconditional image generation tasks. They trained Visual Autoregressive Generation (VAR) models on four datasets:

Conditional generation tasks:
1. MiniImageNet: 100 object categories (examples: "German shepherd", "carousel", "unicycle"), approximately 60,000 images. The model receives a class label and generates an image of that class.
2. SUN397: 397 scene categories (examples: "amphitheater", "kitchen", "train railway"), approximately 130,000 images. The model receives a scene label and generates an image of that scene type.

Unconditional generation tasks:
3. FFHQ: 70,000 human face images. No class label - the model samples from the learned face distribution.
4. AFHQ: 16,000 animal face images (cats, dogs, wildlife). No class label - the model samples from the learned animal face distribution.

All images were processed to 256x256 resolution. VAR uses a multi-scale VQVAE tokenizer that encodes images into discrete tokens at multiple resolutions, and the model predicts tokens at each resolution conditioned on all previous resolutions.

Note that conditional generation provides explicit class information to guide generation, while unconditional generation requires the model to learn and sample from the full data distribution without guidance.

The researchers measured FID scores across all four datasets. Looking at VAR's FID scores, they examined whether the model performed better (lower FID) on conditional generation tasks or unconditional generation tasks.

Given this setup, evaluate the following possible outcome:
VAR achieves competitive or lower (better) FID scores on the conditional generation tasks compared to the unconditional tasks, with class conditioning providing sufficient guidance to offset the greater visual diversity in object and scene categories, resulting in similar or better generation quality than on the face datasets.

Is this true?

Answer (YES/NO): NO